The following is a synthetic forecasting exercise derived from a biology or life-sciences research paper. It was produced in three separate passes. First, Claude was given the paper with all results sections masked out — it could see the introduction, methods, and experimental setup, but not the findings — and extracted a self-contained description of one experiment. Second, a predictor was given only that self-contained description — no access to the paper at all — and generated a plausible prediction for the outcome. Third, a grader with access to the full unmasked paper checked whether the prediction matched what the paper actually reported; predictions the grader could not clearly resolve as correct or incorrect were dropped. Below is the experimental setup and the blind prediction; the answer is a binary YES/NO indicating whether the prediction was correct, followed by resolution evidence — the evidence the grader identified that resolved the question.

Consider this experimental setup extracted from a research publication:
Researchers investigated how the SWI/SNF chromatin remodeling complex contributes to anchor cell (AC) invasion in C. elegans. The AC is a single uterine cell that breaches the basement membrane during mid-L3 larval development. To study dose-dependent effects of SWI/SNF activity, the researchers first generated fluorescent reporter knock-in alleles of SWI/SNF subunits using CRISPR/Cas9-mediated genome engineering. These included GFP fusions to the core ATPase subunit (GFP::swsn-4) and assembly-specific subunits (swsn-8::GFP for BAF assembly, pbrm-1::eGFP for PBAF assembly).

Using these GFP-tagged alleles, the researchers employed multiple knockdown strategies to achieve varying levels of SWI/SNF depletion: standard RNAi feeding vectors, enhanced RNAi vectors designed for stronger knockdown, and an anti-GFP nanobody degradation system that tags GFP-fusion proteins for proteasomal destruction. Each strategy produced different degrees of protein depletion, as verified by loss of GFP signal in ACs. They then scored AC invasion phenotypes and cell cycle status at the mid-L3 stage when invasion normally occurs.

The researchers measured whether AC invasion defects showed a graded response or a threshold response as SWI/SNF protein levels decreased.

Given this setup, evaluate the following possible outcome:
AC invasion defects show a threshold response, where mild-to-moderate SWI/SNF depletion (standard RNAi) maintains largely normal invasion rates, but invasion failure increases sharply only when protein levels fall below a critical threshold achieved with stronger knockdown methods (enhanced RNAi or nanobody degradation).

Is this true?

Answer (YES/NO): NO